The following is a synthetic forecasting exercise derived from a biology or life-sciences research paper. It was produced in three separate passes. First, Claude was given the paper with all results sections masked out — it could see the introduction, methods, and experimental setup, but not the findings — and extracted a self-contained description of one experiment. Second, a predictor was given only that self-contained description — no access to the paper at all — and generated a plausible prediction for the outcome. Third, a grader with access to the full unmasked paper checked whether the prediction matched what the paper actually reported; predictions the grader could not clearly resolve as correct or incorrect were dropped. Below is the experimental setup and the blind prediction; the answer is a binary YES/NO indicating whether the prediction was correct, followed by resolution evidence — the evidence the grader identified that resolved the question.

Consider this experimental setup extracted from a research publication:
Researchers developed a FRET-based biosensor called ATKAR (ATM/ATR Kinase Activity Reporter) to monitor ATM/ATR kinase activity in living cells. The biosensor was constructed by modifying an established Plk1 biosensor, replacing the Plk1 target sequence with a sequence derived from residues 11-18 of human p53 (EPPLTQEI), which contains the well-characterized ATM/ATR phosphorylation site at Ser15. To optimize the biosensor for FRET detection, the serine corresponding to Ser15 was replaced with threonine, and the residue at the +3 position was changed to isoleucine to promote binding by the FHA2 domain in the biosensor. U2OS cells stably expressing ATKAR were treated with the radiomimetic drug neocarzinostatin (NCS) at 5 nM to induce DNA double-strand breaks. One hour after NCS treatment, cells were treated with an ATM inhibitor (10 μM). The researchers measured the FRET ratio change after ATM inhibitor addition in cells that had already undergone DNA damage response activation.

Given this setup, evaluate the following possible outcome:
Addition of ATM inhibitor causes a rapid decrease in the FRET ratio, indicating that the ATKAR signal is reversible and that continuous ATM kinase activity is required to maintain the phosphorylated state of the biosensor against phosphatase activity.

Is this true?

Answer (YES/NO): YES